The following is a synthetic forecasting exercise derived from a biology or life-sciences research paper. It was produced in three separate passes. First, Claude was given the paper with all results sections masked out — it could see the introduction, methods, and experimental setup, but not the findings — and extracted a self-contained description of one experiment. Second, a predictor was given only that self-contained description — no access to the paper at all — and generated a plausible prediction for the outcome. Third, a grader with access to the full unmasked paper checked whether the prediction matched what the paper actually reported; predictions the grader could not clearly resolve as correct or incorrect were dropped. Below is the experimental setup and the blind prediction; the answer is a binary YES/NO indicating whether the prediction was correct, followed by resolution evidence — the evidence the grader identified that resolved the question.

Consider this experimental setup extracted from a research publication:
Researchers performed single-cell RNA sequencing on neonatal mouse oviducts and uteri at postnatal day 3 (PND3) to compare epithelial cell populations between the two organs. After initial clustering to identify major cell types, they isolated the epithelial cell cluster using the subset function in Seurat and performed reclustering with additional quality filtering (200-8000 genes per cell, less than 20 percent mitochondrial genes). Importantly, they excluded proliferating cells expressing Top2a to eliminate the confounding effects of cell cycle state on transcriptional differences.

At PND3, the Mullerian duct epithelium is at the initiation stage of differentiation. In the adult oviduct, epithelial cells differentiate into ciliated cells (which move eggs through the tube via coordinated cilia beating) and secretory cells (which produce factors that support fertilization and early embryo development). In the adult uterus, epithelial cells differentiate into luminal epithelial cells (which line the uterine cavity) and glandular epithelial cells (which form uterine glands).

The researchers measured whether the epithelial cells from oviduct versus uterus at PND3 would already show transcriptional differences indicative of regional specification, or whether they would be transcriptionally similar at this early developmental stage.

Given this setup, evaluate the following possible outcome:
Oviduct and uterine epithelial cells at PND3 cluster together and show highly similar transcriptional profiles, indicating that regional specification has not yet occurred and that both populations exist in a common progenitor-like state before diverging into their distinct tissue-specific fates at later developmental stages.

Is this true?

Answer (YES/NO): NO